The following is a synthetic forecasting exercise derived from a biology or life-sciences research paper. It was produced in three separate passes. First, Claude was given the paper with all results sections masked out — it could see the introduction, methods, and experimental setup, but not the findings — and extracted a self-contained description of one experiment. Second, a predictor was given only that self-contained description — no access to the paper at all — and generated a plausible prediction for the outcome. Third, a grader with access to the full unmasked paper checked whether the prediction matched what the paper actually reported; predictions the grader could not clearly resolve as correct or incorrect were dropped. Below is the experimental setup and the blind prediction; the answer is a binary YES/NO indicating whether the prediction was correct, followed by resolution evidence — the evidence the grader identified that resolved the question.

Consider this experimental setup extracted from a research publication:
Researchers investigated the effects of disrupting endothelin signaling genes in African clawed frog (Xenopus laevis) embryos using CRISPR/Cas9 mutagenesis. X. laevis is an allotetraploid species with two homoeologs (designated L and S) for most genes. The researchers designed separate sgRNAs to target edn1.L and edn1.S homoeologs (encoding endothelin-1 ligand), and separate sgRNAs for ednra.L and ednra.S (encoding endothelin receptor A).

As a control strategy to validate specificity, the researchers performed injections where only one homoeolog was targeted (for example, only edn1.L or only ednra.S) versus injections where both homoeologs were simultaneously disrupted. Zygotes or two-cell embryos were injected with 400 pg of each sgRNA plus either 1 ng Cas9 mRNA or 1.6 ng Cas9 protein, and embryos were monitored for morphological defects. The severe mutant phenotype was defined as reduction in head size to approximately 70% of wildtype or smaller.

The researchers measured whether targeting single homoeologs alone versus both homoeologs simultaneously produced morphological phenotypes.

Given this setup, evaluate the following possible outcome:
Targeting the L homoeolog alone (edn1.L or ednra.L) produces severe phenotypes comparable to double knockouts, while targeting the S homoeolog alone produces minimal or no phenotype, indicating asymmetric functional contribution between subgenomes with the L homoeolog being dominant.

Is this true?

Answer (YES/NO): NO